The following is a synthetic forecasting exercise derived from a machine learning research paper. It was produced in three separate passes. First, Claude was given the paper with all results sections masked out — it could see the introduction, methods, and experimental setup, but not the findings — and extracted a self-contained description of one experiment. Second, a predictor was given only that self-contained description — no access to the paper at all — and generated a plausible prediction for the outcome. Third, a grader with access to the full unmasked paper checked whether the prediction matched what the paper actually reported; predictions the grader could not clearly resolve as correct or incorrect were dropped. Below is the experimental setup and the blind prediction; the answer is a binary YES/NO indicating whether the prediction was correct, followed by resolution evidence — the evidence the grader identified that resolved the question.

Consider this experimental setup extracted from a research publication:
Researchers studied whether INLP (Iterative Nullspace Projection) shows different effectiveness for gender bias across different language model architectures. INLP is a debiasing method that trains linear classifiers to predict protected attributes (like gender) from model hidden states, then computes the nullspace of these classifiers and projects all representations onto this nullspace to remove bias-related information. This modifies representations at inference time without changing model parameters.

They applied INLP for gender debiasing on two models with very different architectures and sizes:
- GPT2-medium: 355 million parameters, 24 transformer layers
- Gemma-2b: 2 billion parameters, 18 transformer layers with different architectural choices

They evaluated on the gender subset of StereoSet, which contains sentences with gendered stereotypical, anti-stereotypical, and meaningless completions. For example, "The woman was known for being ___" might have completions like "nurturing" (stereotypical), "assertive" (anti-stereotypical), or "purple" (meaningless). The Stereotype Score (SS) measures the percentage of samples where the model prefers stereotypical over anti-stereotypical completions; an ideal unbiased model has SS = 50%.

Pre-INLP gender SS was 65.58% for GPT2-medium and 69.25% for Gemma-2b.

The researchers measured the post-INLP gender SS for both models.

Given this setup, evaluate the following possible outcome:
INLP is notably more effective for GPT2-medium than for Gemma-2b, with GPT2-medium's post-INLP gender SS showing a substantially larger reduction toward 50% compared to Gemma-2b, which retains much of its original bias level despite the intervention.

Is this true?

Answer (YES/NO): NO